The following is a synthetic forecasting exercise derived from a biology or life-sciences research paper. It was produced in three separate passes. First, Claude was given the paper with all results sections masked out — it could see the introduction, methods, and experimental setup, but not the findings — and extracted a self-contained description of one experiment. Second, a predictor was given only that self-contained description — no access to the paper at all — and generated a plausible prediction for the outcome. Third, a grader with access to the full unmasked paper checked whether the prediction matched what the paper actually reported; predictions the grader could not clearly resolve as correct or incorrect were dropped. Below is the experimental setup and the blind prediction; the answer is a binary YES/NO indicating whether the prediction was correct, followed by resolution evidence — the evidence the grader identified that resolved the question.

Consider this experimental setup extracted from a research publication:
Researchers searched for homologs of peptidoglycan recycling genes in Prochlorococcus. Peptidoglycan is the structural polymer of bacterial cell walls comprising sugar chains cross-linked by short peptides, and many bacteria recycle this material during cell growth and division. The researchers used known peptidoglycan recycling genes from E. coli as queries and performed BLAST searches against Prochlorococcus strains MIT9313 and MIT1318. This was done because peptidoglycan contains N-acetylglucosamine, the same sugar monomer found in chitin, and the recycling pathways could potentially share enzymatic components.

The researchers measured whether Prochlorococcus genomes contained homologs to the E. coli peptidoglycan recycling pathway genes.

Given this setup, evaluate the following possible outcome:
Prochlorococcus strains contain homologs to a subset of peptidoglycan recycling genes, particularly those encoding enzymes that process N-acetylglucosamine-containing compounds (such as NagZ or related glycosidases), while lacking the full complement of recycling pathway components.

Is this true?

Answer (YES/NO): NO